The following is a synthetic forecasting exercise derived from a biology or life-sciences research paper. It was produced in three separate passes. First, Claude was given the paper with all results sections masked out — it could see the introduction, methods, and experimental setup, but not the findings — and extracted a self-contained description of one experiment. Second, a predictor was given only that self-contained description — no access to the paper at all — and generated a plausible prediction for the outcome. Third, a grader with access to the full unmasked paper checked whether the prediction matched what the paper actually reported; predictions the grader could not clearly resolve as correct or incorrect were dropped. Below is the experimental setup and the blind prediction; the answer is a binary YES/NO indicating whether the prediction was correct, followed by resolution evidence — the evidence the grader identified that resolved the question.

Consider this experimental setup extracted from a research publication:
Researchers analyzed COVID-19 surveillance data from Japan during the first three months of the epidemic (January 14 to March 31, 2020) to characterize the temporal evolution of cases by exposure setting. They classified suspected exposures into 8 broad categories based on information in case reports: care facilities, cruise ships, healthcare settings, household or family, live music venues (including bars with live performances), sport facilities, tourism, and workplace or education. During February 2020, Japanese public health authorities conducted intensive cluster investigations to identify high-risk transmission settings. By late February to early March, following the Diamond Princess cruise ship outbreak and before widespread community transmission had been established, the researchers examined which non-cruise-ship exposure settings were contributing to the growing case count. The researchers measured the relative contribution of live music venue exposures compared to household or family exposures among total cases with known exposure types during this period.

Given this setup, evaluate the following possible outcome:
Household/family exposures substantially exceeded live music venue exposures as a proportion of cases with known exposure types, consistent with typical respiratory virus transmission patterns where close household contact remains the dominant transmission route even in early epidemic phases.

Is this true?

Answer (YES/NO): YES